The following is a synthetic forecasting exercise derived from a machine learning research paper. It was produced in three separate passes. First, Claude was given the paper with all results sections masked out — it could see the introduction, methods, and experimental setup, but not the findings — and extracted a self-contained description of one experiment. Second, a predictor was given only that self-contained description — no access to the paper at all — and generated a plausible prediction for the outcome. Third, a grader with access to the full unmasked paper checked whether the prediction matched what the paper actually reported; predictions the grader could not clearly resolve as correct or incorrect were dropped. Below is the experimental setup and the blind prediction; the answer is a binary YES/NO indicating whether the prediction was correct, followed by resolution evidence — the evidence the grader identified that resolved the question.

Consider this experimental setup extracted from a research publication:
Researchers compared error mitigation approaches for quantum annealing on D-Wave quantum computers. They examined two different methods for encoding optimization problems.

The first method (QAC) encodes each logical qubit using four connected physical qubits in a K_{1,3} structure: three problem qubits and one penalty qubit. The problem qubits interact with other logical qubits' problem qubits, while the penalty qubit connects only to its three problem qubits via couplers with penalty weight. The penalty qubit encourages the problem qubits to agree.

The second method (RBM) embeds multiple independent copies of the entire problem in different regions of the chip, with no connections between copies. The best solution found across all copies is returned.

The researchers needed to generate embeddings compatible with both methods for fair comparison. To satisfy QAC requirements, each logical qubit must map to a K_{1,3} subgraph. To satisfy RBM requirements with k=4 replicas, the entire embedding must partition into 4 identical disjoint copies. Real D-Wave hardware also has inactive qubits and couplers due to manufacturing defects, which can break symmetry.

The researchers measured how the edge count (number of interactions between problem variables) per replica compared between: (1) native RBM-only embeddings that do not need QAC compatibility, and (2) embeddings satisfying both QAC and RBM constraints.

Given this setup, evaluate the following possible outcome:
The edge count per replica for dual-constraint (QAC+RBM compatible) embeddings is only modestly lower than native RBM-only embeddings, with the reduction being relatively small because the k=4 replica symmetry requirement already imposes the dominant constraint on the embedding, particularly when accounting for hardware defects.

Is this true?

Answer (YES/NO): NO